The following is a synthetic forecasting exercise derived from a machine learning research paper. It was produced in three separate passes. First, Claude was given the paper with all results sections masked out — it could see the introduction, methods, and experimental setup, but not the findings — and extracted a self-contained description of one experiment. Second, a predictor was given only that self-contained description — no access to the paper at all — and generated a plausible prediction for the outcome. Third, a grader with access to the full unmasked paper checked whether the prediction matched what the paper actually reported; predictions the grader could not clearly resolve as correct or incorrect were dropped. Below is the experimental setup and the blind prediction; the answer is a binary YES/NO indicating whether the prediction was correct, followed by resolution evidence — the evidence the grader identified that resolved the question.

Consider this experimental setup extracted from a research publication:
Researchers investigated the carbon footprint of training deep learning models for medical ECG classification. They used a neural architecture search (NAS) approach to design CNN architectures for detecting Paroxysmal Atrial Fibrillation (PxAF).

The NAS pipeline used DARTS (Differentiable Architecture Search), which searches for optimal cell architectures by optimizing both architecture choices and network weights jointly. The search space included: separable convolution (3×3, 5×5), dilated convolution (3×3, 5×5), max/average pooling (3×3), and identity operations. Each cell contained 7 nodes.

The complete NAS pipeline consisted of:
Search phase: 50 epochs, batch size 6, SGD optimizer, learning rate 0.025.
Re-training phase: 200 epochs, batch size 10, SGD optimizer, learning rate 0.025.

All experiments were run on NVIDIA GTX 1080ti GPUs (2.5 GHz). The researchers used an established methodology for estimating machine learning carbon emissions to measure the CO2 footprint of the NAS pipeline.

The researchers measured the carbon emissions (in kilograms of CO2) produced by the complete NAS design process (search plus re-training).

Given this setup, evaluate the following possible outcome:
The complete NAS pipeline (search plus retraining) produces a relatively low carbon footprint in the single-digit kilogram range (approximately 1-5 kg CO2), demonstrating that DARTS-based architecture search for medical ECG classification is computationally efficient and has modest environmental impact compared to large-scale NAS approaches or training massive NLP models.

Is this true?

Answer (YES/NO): YES